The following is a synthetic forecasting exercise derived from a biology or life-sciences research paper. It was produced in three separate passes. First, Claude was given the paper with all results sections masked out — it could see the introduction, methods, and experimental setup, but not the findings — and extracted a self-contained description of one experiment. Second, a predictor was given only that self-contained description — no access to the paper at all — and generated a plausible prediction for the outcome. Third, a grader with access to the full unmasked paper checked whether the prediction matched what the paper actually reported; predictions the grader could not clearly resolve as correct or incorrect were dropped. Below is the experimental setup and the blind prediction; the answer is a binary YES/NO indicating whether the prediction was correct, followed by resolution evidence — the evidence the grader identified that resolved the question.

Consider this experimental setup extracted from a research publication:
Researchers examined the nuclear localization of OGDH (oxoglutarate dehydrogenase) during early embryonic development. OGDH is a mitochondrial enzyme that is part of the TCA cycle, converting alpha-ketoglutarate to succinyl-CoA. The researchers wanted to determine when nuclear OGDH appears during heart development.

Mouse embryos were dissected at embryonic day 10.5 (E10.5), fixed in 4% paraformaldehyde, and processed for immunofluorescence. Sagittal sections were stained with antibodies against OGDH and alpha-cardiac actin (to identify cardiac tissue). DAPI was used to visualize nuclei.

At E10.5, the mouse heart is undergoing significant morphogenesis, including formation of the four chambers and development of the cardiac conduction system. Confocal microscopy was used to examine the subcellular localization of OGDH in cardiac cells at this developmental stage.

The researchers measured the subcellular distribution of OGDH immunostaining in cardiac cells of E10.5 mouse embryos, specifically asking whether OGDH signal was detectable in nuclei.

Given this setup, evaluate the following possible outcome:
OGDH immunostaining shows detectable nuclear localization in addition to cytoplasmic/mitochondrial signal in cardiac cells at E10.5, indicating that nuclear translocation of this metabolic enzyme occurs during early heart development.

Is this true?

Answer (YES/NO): YES